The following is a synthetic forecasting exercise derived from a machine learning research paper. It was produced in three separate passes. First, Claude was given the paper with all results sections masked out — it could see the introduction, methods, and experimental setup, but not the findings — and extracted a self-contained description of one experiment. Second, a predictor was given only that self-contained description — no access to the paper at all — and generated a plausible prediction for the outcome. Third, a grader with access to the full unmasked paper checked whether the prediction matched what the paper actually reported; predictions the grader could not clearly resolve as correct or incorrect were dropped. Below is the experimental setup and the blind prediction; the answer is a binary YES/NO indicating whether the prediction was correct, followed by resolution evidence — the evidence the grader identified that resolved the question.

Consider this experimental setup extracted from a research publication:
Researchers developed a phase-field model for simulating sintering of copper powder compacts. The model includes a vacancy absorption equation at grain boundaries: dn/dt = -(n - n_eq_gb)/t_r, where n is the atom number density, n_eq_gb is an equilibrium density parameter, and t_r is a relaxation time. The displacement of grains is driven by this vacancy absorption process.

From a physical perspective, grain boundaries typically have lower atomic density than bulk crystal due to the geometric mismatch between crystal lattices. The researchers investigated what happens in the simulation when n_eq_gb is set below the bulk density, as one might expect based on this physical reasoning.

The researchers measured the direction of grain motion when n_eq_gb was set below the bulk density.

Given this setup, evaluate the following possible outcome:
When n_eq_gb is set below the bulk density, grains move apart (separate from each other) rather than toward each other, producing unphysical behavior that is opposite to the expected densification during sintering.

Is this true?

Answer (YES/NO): YES